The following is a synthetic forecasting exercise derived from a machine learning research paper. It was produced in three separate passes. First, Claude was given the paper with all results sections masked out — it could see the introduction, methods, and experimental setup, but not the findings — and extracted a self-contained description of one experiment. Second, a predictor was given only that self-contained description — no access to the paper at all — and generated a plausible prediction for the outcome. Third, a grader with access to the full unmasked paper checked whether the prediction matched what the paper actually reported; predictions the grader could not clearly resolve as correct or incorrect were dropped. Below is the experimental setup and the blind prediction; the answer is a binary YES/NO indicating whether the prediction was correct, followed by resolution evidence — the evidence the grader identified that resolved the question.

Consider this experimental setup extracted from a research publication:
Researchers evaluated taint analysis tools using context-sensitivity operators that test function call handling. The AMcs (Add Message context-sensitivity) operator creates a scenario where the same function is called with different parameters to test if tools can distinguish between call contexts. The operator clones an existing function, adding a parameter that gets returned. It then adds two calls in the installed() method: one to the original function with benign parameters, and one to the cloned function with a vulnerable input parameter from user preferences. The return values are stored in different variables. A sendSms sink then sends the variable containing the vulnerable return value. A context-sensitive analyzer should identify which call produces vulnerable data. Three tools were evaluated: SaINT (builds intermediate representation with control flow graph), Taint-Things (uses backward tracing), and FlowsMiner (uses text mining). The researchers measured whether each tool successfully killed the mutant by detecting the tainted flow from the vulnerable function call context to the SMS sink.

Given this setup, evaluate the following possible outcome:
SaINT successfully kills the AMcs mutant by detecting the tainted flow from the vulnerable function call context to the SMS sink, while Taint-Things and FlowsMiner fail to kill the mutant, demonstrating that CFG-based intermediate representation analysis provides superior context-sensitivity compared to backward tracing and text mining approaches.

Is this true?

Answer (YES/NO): NO